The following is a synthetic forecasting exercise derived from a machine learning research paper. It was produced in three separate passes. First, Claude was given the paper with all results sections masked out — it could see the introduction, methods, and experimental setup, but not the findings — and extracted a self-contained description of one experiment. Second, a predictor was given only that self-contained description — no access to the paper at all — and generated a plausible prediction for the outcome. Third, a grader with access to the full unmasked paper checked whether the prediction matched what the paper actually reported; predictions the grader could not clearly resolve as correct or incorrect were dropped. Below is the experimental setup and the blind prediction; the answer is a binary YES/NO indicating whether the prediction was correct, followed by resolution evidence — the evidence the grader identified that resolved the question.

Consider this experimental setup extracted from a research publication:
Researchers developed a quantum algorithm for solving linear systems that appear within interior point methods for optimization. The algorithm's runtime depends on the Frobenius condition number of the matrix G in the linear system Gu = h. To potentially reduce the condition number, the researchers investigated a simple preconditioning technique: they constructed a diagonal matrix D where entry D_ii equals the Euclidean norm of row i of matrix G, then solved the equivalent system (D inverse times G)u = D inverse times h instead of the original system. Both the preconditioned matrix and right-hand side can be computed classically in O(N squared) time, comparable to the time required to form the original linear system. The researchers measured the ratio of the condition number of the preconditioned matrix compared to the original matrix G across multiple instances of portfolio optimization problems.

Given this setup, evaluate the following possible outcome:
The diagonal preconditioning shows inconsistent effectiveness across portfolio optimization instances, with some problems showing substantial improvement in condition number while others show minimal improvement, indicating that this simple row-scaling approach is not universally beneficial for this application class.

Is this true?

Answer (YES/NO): NO